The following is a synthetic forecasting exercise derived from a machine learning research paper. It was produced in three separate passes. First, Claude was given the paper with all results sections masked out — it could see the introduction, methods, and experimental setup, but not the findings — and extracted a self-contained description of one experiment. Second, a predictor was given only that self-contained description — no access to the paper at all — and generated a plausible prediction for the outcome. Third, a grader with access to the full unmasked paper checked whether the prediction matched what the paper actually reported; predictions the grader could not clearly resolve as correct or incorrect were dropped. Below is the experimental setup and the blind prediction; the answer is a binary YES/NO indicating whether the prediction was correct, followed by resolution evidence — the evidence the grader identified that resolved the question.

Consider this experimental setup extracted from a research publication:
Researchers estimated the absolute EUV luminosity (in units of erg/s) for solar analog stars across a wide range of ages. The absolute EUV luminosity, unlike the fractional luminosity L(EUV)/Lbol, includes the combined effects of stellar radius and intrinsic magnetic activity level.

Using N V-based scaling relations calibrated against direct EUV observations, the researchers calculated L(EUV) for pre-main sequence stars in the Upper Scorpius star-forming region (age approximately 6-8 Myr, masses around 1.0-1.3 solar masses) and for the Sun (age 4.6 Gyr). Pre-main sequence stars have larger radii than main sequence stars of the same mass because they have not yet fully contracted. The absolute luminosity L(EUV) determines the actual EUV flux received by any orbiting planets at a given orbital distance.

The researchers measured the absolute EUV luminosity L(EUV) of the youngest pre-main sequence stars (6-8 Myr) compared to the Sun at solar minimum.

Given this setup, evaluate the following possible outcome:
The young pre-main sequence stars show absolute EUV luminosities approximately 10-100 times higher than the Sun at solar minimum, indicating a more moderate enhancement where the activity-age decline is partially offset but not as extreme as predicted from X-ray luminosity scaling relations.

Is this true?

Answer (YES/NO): NO